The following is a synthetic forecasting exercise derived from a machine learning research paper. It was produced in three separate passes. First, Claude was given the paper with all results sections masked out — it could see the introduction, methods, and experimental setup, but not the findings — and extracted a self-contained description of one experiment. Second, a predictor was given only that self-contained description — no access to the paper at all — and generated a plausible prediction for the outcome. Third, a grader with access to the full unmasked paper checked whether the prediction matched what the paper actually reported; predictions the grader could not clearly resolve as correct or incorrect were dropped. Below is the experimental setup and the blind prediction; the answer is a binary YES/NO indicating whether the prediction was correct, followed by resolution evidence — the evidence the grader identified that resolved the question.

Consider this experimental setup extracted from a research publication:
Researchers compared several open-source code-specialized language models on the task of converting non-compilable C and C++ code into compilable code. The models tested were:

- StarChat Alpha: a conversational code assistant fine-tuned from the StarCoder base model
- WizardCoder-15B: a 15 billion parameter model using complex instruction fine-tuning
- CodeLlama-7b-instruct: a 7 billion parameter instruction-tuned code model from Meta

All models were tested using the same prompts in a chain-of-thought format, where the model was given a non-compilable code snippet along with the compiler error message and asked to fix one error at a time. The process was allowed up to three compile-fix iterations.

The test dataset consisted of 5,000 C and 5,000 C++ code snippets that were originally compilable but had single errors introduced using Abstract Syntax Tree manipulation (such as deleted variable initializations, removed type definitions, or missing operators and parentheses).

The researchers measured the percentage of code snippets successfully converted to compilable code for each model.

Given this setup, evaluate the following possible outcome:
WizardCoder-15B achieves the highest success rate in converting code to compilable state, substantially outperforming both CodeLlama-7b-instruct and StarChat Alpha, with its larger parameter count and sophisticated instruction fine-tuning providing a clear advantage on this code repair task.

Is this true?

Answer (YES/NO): NO